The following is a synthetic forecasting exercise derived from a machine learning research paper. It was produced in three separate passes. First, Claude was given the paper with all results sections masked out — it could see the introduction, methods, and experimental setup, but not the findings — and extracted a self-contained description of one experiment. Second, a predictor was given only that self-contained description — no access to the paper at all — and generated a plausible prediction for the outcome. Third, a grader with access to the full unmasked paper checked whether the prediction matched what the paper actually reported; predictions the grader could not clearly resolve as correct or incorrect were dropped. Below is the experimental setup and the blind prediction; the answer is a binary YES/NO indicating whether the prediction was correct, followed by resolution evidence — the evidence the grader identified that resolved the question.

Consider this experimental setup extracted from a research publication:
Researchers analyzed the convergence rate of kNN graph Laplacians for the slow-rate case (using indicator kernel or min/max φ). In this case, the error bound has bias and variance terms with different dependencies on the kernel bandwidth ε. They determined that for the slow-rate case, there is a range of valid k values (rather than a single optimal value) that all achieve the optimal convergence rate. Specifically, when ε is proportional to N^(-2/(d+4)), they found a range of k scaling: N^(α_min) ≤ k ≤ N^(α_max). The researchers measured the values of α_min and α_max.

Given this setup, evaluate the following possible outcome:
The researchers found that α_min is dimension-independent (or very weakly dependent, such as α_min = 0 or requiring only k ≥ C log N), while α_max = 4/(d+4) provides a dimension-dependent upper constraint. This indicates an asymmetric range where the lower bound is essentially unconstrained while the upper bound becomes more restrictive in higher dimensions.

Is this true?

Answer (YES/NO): NO